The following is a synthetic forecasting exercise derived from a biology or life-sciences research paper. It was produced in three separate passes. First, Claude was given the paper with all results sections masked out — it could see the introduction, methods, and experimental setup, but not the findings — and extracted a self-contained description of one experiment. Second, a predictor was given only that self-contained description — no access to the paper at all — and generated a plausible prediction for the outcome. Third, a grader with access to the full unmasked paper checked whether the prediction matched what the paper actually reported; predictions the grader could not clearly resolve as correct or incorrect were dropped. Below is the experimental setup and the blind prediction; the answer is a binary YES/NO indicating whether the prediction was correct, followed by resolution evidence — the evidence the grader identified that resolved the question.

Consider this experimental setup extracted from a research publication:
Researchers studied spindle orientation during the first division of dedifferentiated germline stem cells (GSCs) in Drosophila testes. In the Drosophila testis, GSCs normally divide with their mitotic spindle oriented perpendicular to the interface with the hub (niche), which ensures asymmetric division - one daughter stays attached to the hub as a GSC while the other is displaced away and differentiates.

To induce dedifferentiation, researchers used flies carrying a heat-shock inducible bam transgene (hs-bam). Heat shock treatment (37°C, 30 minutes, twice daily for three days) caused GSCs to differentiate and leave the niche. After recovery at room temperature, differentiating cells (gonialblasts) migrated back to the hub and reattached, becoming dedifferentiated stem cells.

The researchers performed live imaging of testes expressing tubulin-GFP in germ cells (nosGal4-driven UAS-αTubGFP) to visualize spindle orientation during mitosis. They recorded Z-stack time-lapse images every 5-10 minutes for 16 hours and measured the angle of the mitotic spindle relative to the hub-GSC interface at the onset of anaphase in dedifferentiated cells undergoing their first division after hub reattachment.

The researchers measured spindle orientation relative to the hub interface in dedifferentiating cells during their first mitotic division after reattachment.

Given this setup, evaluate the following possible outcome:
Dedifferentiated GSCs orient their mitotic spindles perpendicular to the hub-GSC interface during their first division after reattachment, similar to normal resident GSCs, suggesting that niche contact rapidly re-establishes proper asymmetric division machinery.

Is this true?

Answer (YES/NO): YES